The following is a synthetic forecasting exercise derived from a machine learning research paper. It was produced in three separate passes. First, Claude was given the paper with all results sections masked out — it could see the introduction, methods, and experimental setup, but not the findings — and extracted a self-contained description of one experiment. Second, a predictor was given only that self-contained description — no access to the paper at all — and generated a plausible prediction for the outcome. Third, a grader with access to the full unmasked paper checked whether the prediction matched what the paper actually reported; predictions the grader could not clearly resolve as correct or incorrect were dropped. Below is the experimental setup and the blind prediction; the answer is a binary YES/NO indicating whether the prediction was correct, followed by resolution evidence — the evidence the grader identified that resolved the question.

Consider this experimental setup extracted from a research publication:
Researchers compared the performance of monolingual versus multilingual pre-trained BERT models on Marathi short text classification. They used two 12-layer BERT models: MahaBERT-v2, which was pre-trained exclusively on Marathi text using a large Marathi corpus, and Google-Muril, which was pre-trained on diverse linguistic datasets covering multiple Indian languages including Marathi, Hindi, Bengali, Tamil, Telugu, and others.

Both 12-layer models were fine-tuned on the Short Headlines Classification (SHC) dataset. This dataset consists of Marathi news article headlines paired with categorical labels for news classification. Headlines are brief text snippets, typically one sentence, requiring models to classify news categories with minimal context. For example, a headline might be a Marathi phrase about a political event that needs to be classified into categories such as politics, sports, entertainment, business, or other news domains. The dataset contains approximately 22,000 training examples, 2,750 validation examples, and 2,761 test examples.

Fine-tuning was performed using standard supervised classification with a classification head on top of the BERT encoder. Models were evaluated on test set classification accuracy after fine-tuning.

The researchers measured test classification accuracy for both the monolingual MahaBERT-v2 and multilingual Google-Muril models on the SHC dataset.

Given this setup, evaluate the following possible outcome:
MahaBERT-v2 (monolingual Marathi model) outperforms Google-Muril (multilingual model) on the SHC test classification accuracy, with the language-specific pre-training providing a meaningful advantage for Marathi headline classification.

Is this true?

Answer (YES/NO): YES